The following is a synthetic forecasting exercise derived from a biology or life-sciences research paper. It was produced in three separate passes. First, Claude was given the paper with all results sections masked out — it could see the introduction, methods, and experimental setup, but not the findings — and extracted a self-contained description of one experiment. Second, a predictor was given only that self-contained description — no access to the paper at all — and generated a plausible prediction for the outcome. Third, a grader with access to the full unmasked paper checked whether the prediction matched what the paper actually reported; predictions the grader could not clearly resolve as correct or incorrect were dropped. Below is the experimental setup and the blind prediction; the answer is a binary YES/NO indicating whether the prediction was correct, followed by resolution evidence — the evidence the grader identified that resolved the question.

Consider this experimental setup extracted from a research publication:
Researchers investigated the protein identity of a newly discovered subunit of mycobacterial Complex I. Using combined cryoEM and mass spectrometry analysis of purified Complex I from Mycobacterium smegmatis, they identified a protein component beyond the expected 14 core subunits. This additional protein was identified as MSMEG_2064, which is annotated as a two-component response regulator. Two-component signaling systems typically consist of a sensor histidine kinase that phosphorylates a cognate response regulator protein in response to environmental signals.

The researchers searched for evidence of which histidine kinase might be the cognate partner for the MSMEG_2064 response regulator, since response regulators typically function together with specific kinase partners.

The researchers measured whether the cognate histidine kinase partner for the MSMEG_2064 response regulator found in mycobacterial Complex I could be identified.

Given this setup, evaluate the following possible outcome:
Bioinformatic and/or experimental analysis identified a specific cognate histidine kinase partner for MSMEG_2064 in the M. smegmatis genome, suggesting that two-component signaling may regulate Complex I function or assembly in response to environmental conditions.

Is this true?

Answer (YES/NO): NO